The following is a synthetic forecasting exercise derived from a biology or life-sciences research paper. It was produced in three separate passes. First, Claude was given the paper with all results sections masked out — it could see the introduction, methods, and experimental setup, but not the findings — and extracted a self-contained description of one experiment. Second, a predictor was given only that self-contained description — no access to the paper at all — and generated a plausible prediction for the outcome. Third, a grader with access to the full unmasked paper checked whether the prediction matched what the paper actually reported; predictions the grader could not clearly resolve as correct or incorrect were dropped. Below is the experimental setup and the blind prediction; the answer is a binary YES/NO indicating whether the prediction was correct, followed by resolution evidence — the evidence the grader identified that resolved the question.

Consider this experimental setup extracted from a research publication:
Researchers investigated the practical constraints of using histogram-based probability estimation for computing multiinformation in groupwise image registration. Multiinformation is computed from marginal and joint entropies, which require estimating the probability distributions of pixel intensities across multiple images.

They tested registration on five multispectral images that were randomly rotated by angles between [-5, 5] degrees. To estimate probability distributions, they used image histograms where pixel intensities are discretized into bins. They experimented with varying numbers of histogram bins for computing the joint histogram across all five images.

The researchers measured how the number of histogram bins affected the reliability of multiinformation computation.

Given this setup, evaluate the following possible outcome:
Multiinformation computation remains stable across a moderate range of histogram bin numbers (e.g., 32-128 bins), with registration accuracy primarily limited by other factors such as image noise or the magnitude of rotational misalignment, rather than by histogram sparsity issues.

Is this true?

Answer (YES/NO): NO